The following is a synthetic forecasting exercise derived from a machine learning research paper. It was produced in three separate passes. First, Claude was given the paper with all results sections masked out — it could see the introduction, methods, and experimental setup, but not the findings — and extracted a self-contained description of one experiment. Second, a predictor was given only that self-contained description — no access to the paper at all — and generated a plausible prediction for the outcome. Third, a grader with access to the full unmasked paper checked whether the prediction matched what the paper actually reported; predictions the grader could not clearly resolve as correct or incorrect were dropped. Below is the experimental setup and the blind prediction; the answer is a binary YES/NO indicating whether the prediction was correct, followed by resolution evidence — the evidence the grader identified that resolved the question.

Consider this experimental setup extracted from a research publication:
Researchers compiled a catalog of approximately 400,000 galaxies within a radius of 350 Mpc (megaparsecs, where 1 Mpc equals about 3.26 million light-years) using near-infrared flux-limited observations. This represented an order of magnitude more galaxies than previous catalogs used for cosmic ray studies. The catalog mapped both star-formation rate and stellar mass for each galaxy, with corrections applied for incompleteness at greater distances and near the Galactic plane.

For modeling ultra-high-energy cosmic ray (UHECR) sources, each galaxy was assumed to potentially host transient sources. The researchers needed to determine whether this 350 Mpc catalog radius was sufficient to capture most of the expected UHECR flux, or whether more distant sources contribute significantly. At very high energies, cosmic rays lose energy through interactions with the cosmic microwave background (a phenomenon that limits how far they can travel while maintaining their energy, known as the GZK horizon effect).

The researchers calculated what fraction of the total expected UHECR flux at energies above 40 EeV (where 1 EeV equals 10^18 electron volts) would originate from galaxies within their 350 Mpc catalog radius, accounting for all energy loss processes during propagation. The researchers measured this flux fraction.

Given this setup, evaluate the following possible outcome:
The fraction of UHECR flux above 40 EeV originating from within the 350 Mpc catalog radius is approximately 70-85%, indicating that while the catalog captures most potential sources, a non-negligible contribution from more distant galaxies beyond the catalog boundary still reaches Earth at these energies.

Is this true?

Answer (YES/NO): NO